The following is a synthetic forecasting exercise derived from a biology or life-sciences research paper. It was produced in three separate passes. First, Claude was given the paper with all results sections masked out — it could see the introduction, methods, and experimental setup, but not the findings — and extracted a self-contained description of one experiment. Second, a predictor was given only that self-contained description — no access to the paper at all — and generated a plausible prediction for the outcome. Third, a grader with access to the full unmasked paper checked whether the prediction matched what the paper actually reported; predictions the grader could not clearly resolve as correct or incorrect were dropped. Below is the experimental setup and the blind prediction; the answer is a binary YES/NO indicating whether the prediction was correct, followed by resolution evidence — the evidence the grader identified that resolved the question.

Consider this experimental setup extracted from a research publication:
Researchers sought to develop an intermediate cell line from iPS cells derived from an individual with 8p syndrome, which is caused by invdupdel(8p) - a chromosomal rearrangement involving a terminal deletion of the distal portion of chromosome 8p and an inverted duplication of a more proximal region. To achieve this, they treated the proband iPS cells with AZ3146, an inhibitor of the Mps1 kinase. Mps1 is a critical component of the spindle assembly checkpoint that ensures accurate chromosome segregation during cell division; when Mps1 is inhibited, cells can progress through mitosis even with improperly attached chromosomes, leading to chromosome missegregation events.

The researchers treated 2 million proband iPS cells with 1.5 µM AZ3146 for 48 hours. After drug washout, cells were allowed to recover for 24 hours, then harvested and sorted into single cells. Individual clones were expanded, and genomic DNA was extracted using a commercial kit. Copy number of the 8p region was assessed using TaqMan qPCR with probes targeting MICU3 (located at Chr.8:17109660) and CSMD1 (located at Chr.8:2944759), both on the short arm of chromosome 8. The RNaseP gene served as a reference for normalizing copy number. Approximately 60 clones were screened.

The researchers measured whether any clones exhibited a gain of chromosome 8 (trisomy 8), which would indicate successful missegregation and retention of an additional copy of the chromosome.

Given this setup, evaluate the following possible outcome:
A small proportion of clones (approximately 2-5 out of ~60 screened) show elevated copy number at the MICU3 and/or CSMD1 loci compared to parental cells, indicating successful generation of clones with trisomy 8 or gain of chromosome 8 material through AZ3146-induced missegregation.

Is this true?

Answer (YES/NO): YES